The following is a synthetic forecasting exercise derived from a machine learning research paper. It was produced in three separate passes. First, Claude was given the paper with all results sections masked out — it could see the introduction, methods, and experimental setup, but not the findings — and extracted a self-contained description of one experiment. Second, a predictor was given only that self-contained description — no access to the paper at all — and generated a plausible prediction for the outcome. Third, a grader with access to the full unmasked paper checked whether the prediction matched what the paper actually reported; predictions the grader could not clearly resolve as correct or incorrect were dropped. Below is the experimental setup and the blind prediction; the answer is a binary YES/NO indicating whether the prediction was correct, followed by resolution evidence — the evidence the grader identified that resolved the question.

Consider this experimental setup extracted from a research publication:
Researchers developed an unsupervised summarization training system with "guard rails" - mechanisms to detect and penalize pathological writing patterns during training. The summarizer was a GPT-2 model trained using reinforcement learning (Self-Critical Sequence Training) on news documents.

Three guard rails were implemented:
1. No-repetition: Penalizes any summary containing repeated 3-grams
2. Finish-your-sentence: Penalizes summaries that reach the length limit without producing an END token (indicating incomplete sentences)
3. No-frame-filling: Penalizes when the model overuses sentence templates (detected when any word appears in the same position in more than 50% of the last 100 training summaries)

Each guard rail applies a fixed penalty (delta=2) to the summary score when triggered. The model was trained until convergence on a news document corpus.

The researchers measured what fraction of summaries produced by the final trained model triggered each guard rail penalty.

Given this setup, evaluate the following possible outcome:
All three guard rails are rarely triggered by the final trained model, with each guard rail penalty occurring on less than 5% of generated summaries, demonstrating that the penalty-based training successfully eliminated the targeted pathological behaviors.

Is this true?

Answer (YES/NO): NO